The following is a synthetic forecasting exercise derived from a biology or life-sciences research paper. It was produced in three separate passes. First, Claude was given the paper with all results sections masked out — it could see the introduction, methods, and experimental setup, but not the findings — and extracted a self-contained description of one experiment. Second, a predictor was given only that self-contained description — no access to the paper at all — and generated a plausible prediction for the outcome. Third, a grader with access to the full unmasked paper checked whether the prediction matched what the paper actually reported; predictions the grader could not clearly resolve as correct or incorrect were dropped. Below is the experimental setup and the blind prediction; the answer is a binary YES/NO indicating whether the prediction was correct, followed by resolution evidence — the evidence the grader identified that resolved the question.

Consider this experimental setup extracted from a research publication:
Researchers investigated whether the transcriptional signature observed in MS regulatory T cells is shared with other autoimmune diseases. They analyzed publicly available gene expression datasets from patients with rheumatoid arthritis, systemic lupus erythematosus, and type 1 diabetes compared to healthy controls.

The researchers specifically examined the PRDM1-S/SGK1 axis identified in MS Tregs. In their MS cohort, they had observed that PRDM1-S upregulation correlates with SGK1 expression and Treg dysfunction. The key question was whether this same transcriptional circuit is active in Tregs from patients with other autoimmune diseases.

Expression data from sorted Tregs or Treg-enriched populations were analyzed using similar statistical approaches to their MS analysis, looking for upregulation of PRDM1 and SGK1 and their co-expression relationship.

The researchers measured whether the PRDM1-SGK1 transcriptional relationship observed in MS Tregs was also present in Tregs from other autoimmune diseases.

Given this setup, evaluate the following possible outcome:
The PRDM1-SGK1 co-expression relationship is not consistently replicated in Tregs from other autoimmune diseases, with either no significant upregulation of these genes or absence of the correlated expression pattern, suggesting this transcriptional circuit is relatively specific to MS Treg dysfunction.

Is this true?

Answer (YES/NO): NO